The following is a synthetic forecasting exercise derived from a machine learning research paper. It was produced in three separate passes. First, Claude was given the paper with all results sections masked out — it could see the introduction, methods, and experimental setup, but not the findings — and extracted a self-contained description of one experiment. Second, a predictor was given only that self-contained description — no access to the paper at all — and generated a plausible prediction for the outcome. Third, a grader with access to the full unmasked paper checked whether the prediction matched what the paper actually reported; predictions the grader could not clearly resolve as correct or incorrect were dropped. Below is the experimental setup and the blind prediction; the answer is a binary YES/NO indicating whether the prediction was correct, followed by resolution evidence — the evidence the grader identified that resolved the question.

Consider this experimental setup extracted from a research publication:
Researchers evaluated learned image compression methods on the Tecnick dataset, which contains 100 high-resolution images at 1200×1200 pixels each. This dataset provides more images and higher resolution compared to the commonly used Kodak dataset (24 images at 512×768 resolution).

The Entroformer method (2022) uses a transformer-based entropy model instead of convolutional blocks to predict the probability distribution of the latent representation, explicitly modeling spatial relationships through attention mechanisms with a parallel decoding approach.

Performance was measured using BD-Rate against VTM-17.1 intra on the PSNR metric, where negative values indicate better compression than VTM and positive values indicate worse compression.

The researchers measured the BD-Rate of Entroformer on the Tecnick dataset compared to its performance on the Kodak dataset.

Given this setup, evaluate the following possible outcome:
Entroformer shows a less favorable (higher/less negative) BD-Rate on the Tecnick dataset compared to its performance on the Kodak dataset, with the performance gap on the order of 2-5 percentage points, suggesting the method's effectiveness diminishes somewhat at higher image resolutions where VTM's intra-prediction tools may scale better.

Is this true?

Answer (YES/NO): NO